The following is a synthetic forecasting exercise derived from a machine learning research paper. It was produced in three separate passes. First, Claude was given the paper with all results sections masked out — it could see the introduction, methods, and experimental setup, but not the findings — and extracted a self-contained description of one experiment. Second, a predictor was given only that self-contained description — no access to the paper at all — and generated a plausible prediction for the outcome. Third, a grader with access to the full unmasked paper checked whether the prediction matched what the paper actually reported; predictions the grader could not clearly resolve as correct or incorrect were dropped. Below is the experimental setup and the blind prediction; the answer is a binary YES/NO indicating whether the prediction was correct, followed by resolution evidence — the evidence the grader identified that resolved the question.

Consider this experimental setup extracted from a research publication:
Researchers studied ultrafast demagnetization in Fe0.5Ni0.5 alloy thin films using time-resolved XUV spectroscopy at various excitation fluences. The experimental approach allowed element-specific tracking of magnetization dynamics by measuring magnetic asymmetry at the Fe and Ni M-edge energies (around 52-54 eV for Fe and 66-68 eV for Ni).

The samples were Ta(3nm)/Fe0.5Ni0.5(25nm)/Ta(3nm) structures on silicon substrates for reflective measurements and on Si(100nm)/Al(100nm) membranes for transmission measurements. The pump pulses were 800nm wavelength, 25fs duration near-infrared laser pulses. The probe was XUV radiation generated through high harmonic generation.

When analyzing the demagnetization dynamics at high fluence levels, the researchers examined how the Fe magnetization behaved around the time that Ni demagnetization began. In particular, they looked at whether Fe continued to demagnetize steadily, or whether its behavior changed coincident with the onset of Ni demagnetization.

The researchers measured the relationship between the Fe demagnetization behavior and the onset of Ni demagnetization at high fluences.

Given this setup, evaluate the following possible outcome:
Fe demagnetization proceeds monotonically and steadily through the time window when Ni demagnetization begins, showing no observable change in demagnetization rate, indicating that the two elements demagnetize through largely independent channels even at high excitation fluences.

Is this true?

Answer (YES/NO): NO